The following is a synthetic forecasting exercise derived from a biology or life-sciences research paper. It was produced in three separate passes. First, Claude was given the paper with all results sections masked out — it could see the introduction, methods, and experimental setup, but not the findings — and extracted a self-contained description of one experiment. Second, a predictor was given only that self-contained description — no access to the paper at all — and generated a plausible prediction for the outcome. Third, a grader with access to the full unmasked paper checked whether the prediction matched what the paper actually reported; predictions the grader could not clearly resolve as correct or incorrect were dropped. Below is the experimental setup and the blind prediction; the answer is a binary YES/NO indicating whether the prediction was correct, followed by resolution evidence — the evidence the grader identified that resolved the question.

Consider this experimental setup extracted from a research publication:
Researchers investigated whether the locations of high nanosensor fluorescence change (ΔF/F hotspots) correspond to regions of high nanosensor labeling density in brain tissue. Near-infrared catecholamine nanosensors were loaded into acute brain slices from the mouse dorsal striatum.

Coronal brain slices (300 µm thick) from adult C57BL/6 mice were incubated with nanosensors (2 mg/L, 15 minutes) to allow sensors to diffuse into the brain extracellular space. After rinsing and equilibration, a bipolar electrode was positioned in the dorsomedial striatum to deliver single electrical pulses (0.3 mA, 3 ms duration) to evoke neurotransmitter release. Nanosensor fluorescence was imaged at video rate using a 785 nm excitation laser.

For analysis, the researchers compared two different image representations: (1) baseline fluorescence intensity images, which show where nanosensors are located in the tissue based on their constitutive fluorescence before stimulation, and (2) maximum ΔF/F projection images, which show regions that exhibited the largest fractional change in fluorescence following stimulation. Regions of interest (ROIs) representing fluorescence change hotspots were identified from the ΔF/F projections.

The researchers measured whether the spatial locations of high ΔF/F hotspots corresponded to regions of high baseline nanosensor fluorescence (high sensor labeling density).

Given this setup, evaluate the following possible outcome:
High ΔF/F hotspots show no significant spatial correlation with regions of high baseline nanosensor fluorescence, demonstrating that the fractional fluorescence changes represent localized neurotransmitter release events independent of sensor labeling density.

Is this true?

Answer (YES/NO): YES